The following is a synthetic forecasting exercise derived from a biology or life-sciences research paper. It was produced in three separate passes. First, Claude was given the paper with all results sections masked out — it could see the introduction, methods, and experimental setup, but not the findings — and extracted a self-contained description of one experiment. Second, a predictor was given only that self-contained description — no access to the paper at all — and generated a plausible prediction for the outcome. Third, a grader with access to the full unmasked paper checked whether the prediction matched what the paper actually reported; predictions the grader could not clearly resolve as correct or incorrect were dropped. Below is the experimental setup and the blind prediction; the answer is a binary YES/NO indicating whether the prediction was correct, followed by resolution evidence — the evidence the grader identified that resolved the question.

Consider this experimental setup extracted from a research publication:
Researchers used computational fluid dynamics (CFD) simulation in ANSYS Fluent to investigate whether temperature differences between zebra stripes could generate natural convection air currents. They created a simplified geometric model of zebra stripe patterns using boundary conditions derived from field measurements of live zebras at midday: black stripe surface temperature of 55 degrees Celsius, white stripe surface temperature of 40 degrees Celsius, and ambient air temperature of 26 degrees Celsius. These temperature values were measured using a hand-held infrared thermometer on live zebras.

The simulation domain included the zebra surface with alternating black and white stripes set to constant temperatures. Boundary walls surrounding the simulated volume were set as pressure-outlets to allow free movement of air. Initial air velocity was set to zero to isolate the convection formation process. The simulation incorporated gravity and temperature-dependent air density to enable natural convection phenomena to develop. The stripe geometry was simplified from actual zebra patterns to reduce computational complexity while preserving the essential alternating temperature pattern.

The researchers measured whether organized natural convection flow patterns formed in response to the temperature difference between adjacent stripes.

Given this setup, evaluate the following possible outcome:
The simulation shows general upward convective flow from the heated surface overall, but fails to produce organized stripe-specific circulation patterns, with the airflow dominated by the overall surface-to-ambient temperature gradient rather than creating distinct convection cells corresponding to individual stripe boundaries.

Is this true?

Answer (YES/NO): YES